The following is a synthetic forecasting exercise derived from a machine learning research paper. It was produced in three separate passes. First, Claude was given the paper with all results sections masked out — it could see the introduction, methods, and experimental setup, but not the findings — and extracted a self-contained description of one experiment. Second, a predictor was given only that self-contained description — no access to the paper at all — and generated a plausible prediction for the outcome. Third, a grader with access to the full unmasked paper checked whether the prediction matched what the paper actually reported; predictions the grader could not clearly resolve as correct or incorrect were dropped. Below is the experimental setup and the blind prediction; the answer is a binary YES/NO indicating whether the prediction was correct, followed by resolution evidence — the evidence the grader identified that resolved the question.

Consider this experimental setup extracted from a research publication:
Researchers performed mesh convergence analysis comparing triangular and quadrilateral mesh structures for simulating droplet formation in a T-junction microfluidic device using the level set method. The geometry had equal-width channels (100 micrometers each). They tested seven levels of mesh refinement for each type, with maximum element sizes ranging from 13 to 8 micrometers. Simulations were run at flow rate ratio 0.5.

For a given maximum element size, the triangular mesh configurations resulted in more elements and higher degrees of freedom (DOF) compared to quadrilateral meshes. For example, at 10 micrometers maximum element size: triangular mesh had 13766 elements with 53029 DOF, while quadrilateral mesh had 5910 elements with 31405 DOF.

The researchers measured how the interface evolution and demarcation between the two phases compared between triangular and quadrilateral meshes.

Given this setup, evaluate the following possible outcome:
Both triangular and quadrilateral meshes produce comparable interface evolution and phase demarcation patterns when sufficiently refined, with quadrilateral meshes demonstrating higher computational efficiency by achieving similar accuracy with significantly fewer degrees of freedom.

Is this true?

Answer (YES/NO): NO